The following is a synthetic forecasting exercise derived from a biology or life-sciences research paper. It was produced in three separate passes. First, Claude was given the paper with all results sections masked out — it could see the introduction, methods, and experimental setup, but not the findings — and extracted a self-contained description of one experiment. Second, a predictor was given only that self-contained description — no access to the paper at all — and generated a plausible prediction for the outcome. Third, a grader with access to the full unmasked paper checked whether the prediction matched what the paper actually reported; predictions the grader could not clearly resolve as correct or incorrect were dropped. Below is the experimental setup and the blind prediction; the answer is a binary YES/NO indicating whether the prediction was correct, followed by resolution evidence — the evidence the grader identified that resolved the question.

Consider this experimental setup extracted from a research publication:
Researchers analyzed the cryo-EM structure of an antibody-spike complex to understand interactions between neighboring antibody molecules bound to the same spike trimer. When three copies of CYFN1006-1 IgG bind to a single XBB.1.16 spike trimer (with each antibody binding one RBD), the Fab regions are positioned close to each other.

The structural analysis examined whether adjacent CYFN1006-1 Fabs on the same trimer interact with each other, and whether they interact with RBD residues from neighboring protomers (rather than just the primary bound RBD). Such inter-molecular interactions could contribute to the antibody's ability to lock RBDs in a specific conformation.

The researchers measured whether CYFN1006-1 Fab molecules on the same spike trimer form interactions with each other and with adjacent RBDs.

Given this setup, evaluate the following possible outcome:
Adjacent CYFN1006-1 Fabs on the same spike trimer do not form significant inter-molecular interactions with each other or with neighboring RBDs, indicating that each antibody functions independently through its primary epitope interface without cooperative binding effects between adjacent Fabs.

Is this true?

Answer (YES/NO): NO